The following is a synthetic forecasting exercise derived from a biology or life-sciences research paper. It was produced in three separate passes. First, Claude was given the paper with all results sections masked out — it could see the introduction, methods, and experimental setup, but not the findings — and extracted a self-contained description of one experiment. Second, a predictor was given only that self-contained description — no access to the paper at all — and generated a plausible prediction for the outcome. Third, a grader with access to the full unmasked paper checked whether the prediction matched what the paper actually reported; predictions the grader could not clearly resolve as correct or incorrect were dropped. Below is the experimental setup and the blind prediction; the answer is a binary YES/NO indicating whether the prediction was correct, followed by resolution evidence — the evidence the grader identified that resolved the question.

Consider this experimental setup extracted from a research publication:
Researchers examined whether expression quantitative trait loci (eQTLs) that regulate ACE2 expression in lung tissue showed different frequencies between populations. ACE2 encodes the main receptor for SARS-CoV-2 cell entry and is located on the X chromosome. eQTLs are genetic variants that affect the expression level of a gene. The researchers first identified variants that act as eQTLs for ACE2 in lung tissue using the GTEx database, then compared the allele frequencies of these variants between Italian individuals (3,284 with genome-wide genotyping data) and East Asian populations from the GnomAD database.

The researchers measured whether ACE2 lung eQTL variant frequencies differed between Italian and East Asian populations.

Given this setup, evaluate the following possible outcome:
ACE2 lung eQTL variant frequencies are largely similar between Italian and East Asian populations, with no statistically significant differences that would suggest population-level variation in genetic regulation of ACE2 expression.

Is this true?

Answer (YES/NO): NO